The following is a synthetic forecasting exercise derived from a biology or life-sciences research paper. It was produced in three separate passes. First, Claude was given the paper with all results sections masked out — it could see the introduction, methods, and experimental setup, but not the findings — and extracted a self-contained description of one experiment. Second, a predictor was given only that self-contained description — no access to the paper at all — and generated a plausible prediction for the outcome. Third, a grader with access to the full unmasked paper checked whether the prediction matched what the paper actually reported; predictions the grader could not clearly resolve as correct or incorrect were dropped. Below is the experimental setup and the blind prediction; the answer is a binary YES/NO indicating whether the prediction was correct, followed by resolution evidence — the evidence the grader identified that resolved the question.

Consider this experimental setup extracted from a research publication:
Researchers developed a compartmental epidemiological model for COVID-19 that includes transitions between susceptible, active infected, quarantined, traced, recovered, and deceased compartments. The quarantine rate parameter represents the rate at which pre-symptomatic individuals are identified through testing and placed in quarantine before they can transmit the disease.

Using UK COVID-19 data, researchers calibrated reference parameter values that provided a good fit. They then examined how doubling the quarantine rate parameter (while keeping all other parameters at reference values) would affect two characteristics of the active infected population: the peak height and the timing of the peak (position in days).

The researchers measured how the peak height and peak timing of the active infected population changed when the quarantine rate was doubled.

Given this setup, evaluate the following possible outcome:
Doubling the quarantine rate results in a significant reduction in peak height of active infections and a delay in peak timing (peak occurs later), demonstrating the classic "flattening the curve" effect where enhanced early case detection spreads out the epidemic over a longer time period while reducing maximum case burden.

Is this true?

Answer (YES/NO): YES